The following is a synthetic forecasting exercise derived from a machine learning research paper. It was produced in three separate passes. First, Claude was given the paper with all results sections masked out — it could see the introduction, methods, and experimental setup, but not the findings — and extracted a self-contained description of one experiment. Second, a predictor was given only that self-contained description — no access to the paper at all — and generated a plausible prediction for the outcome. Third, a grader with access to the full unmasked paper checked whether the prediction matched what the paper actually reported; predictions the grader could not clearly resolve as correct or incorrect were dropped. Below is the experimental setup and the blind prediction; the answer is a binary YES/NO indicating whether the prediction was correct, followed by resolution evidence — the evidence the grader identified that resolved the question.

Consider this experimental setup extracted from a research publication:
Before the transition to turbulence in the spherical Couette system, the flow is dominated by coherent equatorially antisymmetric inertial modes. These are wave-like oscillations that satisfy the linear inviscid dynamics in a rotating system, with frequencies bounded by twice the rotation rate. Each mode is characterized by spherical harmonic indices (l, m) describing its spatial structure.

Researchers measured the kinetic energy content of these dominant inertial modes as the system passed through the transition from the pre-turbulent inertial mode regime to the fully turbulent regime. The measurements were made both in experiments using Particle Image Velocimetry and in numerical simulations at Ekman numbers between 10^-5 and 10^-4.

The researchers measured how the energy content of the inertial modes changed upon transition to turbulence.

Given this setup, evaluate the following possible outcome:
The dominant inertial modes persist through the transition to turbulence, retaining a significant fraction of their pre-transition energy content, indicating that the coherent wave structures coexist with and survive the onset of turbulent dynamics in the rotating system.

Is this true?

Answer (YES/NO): NO